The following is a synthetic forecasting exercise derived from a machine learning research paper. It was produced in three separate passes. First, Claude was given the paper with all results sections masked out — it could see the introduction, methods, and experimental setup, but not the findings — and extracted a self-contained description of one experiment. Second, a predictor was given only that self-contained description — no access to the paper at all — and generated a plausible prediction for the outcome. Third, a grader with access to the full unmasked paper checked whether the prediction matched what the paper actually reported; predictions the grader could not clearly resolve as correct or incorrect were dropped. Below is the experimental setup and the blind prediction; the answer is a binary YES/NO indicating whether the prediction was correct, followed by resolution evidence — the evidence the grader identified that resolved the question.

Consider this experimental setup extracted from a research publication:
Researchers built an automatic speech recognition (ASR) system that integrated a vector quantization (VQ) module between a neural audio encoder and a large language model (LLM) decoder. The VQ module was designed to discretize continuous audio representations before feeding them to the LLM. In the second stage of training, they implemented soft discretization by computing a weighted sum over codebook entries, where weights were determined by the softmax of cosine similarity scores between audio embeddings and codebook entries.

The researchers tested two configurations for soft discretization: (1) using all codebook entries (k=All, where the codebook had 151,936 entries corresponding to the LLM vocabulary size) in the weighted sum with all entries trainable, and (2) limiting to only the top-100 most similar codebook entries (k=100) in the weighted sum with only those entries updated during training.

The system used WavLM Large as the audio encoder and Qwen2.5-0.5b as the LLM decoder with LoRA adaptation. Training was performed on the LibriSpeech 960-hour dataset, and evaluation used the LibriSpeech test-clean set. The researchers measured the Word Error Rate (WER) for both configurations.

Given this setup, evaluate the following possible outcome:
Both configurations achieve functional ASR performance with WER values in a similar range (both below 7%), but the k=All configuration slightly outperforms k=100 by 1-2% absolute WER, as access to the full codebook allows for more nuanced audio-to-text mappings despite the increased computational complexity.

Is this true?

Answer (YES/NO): NO